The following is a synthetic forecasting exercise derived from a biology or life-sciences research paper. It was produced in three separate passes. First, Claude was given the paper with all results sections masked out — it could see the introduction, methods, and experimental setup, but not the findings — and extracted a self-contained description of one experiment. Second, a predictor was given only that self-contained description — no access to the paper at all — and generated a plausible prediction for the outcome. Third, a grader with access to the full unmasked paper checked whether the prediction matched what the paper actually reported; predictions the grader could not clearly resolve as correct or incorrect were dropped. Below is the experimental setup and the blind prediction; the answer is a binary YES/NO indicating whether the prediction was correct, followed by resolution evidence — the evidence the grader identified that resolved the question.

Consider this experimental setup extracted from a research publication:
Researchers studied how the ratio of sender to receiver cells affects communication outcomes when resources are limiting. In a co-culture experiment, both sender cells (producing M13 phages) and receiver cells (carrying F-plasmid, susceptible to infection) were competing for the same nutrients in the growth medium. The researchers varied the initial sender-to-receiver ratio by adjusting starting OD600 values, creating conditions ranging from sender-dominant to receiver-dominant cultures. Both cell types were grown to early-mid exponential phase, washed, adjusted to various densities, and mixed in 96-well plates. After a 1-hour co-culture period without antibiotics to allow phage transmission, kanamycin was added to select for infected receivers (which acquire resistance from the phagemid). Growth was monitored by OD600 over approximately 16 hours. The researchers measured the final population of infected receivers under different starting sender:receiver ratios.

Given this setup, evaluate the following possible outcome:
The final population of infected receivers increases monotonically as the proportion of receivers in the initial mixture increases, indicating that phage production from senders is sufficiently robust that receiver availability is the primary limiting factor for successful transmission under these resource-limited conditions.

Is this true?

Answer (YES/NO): NO